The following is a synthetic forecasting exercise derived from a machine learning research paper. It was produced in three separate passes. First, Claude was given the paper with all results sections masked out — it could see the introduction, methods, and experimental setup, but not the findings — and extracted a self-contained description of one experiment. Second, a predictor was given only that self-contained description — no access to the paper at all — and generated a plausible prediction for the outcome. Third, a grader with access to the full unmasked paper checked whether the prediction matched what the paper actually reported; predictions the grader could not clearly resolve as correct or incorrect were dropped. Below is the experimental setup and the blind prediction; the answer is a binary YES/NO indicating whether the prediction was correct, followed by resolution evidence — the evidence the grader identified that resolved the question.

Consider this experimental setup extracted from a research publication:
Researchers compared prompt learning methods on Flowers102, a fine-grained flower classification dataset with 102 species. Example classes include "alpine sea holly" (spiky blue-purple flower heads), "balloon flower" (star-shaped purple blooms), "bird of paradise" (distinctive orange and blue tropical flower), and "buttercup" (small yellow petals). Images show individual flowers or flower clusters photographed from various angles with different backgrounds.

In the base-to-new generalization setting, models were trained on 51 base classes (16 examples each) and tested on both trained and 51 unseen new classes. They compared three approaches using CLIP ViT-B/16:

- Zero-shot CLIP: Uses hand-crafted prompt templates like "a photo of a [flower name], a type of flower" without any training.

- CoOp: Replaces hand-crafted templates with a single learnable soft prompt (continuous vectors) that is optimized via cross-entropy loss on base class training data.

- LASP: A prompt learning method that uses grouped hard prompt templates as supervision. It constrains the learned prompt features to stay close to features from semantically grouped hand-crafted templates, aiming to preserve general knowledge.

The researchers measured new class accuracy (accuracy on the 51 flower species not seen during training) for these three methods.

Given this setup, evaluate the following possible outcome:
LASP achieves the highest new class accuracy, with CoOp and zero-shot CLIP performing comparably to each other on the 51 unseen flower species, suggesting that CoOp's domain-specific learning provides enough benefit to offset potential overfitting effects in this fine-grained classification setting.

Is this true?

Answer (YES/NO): NO